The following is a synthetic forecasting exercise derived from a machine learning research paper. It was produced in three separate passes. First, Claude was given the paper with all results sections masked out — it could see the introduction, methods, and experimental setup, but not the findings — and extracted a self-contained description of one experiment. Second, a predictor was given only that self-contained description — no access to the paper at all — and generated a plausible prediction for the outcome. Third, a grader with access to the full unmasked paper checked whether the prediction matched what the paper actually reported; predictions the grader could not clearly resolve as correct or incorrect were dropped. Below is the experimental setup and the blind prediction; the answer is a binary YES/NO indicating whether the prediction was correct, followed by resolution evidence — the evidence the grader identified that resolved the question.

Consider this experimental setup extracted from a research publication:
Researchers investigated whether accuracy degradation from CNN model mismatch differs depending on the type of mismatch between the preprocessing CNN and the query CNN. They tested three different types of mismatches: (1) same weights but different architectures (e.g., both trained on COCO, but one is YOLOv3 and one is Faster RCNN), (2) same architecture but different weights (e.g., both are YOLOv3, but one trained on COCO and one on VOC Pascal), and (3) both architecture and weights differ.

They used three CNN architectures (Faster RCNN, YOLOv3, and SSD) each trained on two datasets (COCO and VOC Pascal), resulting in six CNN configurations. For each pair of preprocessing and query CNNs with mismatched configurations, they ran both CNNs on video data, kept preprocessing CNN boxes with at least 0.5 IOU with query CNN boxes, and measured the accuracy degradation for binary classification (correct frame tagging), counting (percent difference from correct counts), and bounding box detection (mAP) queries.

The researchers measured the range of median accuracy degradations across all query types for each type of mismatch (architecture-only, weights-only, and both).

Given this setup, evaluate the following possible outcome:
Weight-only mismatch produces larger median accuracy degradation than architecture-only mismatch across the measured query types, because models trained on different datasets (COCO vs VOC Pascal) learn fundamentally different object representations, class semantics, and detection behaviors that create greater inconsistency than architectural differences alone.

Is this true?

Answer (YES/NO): YES